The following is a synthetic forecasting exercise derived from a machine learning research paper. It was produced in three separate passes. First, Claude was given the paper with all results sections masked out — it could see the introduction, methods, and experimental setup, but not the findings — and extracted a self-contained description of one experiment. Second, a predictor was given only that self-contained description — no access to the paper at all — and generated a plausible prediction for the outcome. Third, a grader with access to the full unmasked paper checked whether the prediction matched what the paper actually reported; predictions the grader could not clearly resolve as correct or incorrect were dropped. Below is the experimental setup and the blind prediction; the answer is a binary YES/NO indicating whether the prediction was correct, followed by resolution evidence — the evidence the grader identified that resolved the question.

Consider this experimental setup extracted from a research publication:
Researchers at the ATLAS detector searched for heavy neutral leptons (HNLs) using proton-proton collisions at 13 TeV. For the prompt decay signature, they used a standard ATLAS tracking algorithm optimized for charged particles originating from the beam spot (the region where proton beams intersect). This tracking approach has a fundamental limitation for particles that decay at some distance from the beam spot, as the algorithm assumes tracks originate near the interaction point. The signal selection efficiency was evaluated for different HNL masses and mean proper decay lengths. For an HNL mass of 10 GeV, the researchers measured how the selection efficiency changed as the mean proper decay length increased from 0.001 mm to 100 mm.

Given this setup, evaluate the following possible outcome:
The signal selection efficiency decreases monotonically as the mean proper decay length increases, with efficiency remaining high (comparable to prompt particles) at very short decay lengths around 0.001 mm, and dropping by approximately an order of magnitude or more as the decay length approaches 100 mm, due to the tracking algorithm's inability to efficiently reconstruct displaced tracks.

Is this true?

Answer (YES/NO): NO